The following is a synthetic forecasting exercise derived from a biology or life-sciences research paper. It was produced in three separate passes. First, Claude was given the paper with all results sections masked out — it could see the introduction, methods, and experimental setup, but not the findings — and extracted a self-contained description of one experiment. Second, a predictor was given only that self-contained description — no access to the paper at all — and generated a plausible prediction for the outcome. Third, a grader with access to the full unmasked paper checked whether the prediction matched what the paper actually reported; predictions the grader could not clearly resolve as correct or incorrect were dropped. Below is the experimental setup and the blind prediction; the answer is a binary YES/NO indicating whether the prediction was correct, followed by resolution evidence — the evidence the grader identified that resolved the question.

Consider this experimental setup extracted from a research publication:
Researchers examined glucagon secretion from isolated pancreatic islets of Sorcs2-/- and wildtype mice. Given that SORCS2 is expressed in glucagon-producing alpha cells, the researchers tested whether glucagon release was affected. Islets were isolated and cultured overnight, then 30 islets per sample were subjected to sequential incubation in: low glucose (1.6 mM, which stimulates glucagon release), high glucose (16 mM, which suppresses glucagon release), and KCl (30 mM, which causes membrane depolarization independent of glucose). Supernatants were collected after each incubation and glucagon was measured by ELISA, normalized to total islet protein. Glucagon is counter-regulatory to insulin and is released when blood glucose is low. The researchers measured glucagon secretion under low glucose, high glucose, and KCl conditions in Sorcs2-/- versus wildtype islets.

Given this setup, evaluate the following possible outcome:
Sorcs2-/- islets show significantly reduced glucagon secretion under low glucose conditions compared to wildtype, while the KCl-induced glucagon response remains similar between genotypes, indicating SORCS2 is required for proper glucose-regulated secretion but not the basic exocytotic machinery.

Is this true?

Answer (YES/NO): NO